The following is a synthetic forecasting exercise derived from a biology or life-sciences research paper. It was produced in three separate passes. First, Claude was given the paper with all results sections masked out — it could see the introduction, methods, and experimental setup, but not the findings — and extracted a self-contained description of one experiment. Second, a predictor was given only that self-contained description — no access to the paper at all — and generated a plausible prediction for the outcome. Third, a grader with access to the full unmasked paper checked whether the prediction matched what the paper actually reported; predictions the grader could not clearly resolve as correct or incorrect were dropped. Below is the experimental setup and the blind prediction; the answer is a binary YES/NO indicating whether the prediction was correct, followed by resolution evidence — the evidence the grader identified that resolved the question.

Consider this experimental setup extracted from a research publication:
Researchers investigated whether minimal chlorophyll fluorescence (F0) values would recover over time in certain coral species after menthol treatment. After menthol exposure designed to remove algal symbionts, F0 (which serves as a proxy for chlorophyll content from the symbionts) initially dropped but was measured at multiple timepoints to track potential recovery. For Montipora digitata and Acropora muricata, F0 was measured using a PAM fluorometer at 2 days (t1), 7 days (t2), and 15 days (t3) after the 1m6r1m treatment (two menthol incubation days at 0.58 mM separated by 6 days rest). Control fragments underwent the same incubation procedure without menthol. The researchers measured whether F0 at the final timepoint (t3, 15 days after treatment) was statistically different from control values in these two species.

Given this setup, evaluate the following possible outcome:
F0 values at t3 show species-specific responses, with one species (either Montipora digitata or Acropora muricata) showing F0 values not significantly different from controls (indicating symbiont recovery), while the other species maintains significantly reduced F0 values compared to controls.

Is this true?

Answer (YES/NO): NO